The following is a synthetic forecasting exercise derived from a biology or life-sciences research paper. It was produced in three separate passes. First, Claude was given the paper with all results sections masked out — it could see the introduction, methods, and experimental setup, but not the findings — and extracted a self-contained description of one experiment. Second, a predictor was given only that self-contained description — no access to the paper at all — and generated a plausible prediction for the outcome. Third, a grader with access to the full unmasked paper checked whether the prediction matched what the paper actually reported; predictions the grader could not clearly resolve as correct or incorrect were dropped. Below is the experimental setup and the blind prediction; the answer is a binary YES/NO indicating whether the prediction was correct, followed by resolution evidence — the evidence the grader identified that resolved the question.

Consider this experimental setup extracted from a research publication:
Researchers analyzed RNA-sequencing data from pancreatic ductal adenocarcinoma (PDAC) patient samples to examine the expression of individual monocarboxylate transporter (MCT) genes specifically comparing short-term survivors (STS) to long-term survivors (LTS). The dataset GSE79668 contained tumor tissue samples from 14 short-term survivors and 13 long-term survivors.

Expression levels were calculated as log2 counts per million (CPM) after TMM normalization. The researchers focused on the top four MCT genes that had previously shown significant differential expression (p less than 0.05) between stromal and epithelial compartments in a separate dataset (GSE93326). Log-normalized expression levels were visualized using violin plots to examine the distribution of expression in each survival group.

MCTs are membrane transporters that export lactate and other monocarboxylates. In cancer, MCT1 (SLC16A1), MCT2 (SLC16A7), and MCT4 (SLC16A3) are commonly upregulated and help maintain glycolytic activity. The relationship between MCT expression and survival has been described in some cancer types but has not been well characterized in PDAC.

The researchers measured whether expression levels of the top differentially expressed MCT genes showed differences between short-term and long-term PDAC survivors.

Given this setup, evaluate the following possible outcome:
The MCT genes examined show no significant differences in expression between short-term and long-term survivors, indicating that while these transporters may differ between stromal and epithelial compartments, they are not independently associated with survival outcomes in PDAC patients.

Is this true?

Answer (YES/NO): NO